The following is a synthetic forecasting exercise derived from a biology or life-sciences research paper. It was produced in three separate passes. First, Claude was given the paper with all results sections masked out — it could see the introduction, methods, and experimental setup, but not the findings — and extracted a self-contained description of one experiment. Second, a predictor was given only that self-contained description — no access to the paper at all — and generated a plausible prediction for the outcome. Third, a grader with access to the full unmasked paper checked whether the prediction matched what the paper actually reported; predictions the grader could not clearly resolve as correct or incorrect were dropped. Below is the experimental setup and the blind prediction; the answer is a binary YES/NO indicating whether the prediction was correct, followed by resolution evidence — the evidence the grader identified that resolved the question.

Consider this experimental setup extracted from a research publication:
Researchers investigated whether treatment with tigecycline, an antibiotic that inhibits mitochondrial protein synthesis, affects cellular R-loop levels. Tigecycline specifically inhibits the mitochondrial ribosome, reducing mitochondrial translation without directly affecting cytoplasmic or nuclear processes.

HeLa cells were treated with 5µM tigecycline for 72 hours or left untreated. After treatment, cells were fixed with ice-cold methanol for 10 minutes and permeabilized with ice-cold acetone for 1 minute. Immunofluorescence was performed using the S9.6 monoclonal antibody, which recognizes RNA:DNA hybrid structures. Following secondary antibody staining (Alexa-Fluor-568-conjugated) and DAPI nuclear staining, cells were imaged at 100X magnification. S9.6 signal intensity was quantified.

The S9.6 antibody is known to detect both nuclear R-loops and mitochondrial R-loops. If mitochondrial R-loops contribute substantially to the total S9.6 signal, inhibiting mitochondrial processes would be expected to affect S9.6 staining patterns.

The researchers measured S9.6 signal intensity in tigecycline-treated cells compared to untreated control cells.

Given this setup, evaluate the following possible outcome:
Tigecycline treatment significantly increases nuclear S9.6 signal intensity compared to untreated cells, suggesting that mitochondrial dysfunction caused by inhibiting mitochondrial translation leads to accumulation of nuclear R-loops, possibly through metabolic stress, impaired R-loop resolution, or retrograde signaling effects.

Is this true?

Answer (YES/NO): YES